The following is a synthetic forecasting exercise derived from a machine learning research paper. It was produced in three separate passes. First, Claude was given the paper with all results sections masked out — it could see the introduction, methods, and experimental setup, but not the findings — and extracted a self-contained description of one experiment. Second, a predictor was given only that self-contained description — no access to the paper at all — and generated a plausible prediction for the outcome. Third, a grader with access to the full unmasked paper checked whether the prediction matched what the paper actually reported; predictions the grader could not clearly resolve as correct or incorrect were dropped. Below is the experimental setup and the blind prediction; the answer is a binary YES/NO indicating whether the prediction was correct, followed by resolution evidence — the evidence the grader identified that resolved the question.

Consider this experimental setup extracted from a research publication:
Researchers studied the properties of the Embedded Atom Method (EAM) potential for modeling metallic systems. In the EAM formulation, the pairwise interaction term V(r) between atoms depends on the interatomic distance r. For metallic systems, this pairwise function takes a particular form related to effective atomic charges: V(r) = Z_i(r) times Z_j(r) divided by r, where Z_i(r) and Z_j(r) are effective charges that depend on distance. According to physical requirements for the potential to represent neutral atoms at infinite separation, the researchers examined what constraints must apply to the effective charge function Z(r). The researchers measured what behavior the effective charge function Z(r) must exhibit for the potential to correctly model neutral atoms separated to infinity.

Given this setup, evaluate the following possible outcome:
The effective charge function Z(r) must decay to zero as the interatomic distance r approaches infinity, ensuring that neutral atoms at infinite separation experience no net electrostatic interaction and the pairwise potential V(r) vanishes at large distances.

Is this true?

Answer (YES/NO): YES